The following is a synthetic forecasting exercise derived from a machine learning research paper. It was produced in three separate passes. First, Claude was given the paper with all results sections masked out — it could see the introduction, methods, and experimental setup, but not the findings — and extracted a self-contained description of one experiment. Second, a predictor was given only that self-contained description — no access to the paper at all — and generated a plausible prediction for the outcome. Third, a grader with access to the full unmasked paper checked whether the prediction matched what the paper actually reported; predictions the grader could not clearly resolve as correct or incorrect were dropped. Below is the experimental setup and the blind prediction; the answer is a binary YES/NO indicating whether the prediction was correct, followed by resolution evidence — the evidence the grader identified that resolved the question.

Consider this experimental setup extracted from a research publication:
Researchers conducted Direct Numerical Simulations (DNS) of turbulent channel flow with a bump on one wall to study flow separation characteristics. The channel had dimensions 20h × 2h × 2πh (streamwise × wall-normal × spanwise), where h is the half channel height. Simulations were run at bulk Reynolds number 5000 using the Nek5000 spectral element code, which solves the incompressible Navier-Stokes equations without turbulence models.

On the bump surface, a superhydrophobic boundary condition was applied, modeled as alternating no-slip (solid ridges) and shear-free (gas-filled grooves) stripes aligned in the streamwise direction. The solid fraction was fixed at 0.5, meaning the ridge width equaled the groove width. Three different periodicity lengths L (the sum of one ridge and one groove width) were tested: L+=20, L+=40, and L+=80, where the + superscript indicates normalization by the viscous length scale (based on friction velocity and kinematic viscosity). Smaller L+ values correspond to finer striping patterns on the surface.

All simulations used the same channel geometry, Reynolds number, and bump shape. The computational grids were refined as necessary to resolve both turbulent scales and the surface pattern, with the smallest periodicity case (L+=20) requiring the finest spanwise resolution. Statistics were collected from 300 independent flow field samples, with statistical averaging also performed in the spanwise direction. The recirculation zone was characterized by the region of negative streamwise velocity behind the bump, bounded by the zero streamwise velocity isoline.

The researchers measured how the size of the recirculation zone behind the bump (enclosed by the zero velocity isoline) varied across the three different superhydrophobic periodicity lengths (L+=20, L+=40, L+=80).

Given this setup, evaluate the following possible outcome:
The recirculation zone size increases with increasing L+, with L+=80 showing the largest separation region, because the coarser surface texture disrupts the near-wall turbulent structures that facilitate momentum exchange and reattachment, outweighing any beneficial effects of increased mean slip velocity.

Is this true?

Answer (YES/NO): NO